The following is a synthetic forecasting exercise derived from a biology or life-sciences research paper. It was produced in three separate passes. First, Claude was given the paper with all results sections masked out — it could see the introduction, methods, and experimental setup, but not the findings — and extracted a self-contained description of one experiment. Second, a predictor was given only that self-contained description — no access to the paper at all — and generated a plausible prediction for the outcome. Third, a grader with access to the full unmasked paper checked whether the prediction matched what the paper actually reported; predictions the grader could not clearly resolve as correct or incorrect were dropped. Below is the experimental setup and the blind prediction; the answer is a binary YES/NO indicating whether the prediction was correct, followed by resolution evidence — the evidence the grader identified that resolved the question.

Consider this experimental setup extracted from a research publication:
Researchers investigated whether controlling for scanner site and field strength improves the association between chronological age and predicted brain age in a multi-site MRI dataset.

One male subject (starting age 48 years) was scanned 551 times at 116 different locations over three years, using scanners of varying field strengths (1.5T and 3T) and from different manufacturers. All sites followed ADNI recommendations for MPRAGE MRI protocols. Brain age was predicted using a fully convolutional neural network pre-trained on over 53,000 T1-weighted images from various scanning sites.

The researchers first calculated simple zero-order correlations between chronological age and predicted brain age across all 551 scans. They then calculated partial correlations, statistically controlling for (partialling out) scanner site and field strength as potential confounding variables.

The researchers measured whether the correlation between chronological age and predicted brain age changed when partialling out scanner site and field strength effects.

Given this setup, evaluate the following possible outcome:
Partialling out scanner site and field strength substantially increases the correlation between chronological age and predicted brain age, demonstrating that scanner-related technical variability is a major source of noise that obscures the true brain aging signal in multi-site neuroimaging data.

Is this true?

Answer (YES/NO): NO